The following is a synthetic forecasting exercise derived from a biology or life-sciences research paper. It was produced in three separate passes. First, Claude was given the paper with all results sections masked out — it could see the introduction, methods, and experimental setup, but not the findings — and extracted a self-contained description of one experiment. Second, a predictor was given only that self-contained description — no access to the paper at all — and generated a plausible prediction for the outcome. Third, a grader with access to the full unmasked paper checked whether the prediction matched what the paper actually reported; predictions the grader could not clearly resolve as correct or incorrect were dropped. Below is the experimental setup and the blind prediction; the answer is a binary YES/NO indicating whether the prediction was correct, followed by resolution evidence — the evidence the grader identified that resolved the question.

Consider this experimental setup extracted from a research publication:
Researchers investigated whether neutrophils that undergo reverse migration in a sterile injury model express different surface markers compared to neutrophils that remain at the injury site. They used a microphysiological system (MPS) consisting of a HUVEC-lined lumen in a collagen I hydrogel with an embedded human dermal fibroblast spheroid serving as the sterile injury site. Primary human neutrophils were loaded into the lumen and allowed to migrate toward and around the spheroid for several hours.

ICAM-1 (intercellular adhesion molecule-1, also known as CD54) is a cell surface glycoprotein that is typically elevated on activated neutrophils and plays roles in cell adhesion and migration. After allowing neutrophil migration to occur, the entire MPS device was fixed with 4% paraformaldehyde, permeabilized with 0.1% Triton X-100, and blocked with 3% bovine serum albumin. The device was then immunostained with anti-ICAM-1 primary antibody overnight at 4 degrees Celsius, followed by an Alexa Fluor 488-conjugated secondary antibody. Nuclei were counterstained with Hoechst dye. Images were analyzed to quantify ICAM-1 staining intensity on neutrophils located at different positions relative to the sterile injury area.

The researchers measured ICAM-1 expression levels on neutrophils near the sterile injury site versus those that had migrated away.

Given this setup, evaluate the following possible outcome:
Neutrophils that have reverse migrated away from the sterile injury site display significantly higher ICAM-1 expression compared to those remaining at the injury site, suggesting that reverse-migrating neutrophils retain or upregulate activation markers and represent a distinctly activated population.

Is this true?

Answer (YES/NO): YES